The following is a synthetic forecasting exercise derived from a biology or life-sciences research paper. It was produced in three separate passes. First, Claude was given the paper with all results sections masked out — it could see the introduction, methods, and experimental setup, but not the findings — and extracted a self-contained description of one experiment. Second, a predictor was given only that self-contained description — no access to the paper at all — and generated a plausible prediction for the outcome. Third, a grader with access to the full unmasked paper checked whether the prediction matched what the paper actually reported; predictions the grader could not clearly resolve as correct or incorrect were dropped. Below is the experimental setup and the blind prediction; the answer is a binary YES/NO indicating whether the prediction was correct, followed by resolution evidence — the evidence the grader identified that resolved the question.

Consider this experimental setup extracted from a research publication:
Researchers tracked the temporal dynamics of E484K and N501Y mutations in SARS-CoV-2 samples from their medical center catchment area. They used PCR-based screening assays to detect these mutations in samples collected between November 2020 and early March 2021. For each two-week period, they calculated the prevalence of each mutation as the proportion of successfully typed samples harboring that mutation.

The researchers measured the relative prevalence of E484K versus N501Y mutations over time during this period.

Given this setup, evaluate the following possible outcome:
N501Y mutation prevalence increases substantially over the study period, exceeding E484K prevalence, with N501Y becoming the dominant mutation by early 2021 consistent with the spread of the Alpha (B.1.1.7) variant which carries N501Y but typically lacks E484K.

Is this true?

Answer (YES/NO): NO